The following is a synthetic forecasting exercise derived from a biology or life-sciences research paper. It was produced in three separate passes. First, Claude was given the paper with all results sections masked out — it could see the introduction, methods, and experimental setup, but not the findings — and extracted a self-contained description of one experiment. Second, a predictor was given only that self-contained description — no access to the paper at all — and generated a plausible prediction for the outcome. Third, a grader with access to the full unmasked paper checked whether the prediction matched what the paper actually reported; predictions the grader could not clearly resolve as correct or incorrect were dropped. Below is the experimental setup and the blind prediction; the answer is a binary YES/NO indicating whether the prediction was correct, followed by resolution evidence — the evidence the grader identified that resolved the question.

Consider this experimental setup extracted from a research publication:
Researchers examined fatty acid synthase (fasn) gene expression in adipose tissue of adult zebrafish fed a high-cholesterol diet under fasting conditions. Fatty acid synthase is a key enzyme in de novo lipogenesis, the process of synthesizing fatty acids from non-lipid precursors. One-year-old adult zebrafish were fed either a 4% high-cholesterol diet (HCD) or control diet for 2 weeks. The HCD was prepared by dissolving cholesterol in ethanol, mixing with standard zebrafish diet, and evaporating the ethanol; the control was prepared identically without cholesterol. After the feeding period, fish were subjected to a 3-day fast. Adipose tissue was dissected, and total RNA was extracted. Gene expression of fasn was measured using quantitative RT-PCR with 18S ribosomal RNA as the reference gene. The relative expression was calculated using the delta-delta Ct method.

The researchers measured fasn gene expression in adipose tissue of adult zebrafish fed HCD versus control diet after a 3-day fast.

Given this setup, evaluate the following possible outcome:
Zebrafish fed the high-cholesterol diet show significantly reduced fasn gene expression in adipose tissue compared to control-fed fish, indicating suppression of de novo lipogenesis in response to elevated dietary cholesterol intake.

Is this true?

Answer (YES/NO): NO